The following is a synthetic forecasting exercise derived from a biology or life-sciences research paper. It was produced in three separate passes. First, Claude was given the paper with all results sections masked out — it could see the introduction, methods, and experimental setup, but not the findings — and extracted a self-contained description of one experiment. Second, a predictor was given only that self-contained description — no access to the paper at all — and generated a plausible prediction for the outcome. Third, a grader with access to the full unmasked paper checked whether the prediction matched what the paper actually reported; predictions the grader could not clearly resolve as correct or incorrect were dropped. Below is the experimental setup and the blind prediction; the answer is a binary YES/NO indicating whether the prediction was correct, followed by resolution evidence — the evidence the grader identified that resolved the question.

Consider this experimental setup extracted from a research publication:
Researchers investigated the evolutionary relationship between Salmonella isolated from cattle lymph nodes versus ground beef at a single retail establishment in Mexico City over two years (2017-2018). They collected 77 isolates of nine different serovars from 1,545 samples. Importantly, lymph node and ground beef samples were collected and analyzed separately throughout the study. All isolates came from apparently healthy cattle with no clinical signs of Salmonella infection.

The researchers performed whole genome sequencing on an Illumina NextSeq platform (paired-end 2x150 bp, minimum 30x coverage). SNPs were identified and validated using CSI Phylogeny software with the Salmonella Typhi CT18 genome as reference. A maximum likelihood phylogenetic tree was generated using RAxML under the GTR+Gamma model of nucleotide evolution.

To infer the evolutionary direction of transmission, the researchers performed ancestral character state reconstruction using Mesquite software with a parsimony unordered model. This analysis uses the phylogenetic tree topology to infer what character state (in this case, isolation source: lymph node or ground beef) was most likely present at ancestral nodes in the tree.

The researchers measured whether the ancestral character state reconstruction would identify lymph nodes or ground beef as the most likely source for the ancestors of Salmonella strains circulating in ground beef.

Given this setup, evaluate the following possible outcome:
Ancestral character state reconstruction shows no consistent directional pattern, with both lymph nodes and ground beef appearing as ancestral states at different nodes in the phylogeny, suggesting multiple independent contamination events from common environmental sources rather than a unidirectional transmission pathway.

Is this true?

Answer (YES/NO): NO